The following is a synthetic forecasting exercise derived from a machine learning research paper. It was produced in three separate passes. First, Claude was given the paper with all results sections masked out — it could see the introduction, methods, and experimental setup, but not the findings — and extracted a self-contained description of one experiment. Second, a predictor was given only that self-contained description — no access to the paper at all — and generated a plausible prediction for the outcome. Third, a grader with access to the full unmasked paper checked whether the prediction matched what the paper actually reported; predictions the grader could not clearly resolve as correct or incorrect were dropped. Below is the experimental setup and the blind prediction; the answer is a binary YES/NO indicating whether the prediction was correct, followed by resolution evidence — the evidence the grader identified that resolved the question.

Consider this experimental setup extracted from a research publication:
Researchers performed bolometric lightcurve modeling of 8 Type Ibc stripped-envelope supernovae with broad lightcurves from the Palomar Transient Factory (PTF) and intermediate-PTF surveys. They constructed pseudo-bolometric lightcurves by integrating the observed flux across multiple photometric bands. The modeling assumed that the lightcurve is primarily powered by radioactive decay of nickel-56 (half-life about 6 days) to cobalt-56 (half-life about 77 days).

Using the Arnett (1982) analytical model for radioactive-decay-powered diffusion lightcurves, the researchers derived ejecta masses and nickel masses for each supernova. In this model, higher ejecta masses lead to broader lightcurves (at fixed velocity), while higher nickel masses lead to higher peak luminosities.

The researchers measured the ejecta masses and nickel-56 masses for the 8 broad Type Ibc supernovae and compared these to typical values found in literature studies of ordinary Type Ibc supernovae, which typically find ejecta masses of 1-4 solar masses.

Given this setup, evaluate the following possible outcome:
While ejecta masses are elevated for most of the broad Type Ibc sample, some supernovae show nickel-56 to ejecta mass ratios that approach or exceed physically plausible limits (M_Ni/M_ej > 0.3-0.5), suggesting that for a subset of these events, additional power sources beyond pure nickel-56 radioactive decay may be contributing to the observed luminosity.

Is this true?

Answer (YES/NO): NO